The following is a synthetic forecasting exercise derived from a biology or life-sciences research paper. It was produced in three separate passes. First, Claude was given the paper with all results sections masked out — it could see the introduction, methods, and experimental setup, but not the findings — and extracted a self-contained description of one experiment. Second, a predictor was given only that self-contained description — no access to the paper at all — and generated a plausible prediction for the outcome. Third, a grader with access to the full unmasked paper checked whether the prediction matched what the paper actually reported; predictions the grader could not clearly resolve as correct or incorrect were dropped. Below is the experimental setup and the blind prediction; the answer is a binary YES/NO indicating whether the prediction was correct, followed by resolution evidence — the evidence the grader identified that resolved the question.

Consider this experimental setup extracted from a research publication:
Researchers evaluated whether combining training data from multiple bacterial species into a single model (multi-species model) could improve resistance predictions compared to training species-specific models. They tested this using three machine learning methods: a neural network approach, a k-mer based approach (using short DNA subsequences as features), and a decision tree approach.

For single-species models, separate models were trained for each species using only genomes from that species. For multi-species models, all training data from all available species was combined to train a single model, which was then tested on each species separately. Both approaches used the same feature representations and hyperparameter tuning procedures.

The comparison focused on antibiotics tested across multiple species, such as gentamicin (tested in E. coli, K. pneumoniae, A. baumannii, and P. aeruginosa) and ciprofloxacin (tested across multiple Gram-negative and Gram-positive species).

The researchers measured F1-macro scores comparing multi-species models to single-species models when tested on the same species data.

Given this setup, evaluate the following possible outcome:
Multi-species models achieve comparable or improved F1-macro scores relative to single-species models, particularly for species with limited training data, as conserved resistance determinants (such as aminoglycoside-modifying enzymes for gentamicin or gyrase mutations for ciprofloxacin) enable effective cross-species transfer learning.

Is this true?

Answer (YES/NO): NO